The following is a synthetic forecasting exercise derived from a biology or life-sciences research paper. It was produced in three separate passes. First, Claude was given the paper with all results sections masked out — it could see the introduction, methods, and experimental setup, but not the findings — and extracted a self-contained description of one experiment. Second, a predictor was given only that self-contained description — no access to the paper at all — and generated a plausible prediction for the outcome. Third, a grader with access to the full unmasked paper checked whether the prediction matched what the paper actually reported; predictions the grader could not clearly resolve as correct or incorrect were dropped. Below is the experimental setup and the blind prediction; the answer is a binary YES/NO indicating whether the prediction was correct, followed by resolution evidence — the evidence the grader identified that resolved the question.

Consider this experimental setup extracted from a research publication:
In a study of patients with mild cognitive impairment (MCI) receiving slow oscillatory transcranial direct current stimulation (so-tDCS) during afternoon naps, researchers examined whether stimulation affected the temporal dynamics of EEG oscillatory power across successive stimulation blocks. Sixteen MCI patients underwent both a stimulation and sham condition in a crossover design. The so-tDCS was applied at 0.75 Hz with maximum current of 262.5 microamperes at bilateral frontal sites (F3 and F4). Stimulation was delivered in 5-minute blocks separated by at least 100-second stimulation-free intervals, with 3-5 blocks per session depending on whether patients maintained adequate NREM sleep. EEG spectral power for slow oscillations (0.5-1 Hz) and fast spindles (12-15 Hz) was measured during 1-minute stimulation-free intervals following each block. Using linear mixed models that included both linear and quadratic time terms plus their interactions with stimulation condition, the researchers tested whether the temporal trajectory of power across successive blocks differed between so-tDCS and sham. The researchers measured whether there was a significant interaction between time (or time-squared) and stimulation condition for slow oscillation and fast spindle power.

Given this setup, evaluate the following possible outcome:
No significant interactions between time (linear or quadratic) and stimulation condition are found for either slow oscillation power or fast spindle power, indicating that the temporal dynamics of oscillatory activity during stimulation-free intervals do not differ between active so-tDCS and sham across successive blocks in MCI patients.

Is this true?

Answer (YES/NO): YES